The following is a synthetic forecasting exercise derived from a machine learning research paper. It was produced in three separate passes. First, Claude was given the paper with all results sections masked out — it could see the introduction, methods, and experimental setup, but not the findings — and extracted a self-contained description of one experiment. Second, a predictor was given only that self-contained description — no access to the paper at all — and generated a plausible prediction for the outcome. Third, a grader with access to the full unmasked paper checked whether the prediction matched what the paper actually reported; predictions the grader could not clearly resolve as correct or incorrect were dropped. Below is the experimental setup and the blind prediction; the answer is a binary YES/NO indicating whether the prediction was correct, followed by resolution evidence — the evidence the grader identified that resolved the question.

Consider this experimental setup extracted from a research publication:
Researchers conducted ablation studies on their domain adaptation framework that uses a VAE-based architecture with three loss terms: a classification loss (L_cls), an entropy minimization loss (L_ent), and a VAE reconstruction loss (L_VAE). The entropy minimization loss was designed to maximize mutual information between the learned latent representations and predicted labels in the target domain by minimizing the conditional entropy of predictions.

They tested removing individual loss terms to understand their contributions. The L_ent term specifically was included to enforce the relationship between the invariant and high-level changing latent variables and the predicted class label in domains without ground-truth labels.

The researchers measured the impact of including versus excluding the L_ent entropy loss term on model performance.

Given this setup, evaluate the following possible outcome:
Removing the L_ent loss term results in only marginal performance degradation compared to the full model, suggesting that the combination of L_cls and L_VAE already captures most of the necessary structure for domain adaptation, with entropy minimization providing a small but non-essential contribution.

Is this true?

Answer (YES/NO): NO